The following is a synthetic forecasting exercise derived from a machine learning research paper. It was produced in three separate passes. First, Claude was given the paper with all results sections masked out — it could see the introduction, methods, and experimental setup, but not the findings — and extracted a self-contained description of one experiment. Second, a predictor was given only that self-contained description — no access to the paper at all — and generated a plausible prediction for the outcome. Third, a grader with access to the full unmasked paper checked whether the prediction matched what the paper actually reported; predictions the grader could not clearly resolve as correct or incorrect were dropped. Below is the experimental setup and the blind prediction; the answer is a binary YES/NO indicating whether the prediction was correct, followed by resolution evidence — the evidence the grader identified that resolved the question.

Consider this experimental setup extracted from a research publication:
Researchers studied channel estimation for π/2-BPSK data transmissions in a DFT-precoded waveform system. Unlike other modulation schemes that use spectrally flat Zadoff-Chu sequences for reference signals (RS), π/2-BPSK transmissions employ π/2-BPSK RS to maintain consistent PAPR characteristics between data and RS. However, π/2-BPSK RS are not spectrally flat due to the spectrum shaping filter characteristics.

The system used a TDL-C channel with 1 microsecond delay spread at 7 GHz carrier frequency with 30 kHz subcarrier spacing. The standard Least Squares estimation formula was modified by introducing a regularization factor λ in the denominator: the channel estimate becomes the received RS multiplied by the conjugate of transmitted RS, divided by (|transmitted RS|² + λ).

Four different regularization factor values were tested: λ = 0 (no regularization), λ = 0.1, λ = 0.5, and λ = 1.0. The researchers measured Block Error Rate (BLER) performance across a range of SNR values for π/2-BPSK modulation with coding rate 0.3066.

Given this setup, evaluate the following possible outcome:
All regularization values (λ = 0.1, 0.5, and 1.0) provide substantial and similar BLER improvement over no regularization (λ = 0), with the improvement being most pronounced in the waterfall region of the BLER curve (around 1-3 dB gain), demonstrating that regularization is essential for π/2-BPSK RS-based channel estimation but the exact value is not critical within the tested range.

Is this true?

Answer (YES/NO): NO